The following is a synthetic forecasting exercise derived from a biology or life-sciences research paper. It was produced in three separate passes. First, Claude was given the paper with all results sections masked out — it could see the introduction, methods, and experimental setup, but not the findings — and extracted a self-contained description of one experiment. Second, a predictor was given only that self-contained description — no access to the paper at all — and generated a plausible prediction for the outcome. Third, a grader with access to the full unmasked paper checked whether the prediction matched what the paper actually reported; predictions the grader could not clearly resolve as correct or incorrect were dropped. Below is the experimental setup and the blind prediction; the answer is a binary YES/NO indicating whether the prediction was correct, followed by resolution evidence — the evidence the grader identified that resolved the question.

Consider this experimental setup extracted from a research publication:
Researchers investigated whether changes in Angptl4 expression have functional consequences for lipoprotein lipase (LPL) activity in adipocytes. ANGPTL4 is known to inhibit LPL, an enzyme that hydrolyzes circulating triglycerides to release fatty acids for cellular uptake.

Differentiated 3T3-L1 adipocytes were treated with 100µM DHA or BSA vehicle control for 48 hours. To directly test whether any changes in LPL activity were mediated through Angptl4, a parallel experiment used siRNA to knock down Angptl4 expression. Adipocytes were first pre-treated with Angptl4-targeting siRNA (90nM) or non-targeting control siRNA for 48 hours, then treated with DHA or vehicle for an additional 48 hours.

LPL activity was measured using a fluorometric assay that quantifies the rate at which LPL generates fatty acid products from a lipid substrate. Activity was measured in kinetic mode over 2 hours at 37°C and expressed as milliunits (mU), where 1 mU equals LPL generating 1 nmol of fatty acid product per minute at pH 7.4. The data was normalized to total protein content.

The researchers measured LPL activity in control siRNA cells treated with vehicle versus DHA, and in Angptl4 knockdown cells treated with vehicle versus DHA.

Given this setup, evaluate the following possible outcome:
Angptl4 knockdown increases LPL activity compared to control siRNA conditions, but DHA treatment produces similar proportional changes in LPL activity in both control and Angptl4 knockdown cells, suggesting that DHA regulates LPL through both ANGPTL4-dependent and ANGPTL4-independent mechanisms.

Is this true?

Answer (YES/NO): NO